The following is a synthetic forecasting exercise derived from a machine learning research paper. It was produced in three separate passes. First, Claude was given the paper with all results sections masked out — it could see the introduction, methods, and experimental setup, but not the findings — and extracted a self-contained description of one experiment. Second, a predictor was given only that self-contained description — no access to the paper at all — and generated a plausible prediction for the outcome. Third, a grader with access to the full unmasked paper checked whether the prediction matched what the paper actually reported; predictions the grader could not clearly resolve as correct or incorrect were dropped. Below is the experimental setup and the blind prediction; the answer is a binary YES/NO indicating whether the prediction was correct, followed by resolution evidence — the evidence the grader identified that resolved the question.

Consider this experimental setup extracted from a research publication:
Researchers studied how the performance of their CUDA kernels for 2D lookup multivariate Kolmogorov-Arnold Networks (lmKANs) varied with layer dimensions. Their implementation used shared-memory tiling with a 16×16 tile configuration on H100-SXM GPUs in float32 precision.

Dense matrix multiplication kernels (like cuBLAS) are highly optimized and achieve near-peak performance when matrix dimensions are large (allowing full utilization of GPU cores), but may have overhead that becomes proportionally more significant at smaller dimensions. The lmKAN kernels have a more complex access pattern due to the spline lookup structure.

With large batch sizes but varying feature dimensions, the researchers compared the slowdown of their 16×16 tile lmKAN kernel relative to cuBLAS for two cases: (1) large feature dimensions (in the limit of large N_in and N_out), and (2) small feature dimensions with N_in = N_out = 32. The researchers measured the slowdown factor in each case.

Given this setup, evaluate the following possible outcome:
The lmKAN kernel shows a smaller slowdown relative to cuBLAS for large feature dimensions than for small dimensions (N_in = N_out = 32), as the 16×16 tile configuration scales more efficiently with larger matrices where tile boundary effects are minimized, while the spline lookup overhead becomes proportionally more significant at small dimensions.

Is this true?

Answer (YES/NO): NO